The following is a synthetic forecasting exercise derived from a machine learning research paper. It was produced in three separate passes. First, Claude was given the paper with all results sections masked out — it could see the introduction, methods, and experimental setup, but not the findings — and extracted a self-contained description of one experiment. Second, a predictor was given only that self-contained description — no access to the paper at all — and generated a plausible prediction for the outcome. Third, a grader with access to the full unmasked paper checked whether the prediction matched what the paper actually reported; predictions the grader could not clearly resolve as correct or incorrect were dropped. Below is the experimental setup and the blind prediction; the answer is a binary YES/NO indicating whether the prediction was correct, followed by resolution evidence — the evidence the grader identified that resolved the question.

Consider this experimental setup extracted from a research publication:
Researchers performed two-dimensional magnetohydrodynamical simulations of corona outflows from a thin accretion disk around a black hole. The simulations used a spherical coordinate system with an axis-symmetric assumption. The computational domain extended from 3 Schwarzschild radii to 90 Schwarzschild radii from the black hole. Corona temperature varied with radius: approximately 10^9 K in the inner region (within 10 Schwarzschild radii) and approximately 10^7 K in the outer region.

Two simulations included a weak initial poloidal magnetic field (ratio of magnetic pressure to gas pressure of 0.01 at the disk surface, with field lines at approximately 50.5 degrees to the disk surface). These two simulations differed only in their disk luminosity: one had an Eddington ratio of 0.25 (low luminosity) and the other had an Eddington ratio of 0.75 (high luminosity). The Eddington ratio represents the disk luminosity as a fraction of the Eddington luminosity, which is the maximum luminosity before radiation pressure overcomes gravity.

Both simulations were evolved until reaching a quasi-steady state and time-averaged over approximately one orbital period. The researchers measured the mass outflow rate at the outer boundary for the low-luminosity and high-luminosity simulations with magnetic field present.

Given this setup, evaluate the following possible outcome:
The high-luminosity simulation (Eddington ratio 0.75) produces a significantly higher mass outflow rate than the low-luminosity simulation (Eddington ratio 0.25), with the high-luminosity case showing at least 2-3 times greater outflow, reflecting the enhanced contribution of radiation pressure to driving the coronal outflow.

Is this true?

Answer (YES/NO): YES